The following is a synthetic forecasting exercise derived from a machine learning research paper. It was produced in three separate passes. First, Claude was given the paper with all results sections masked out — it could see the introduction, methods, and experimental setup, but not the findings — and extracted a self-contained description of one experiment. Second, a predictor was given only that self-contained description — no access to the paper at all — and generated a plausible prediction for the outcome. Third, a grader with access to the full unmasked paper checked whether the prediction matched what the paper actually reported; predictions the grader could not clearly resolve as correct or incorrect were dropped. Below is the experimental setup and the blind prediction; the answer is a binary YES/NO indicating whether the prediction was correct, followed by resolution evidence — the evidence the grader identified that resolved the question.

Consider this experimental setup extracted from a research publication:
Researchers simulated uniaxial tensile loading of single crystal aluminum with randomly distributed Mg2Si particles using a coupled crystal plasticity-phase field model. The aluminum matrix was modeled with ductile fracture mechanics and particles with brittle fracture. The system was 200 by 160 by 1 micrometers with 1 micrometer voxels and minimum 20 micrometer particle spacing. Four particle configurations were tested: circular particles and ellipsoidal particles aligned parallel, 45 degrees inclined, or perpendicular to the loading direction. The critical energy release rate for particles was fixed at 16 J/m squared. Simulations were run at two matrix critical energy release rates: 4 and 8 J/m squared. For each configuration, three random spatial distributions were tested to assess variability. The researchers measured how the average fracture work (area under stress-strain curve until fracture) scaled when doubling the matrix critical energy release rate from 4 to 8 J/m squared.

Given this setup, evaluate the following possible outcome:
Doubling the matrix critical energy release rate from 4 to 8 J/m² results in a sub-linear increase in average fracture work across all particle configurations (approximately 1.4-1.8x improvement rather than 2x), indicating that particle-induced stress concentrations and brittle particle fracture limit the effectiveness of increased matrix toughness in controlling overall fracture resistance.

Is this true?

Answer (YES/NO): NO